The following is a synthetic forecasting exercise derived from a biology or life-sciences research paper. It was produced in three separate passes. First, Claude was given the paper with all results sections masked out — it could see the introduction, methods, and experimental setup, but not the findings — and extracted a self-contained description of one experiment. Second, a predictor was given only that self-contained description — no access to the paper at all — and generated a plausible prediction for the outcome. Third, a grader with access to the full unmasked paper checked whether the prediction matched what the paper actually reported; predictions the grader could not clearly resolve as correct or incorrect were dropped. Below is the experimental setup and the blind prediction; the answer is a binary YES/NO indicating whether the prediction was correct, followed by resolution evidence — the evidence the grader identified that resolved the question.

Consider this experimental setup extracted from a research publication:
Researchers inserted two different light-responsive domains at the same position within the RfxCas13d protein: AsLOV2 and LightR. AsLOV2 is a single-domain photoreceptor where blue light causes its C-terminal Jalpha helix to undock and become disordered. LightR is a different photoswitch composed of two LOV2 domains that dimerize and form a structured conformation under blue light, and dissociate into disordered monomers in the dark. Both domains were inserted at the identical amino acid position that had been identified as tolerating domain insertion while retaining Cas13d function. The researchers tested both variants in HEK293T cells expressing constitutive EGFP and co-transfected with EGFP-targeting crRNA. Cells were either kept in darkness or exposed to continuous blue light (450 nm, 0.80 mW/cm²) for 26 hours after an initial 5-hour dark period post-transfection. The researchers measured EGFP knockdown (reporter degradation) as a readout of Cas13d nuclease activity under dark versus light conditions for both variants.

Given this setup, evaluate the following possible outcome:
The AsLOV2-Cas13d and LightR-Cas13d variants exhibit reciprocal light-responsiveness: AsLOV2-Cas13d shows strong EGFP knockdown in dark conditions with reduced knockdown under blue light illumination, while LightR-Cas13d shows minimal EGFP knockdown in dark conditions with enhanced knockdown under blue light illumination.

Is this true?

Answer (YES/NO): YES